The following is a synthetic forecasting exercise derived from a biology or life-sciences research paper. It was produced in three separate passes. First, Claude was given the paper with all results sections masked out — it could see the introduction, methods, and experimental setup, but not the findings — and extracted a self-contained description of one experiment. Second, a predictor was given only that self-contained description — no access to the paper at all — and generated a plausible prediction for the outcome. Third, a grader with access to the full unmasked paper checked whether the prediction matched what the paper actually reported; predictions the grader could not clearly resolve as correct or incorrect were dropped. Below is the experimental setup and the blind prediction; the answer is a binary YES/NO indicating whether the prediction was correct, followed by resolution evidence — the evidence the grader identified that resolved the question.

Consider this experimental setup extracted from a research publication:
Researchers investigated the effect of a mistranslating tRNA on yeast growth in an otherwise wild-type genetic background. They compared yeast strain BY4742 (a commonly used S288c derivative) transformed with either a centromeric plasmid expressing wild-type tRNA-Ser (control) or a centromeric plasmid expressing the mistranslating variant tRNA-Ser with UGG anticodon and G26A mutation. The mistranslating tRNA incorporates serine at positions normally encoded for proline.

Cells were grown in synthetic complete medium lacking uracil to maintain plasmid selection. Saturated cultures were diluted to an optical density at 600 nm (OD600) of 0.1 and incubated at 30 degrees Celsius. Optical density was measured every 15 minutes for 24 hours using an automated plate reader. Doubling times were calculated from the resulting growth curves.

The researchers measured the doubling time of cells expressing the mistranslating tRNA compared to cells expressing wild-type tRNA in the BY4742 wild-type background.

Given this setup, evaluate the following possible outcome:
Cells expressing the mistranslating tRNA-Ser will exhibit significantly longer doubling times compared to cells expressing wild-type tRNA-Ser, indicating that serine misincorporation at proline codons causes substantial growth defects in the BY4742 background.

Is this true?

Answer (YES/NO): YES